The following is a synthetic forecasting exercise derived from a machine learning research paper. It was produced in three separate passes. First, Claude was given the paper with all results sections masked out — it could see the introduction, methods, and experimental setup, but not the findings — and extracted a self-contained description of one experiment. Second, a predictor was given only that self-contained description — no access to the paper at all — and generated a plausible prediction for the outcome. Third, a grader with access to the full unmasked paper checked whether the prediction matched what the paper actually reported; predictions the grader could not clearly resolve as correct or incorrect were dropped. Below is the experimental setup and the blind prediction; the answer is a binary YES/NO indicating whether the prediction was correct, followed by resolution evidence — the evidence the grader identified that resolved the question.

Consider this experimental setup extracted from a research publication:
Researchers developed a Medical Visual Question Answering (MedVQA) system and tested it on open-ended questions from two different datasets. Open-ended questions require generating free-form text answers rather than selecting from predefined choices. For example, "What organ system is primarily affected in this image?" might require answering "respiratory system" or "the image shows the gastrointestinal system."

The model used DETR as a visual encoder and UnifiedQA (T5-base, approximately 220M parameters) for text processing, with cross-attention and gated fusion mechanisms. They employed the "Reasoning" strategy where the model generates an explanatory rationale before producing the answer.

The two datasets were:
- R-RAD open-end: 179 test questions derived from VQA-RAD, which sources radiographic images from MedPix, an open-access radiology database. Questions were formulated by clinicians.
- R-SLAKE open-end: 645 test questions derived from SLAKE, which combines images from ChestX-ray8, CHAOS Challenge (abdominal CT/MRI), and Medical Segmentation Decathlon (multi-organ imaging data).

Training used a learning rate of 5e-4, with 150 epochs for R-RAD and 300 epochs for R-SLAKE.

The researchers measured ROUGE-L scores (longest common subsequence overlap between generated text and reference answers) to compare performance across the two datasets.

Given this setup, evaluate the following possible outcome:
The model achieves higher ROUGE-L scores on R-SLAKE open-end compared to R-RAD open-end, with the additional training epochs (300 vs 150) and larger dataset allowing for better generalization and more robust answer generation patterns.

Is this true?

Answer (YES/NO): YES